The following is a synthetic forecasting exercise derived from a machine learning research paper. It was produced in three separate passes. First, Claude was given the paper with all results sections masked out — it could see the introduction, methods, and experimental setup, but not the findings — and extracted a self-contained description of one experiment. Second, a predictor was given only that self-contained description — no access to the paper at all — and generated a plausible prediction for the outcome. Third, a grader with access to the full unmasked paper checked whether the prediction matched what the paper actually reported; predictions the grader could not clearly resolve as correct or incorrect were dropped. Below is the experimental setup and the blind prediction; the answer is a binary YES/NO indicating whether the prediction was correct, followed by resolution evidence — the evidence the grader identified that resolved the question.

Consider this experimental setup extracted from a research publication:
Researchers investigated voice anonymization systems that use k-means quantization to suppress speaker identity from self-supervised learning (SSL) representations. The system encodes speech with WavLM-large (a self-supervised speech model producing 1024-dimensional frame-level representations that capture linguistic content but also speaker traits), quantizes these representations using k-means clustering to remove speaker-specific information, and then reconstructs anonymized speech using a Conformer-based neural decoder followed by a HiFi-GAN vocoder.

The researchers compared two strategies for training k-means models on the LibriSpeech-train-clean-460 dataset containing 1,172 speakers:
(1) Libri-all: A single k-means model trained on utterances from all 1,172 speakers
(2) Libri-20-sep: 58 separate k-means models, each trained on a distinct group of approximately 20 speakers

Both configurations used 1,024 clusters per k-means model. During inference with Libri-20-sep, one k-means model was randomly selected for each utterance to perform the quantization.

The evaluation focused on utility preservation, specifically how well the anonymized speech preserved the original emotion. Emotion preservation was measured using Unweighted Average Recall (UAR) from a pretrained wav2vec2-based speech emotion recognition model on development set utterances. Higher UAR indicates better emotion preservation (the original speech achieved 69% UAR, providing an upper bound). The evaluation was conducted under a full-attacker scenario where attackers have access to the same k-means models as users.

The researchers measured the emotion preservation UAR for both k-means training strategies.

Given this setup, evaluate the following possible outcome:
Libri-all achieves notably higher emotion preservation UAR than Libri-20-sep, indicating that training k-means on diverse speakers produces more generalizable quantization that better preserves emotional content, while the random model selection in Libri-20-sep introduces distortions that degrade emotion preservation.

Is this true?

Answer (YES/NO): NO